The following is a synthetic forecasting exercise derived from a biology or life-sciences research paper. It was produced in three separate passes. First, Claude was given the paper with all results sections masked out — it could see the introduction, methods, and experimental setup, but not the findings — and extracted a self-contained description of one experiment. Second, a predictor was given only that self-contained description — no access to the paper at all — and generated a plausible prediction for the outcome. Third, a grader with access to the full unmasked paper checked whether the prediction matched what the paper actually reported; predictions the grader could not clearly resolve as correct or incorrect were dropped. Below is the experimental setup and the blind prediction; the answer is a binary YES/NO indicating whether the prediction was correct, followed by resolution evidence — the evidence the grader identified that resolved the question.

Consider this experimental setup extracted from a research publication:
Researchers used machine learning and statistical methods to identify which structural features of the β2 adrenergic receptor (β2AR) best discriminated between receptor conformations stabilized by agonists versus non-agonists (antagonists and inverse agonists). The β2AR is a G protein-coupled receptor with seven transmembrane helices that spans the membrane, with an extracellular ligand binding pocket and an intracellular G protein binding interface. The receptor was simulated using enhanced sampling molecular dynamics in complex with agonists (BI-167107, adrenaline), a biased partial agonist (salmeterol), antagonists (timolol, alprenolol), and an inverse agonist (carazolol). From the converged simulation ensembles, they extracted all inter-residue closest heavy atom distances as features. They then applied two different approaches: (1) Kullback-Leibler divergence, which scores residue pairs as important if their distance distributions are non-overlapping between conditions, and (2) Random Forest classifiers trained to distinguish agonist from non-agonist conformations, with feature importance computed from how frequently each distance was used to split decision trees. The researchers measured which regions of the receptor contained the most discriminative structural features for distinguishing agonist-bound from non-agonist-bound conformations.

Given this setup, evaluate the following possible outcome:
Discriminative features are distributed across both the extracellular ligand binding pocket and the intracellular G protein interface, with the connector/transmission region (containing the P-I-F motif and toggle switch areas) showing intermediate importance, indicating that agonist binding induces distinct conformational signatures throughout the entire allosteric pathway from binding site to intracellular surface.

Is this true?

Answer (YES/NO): NO